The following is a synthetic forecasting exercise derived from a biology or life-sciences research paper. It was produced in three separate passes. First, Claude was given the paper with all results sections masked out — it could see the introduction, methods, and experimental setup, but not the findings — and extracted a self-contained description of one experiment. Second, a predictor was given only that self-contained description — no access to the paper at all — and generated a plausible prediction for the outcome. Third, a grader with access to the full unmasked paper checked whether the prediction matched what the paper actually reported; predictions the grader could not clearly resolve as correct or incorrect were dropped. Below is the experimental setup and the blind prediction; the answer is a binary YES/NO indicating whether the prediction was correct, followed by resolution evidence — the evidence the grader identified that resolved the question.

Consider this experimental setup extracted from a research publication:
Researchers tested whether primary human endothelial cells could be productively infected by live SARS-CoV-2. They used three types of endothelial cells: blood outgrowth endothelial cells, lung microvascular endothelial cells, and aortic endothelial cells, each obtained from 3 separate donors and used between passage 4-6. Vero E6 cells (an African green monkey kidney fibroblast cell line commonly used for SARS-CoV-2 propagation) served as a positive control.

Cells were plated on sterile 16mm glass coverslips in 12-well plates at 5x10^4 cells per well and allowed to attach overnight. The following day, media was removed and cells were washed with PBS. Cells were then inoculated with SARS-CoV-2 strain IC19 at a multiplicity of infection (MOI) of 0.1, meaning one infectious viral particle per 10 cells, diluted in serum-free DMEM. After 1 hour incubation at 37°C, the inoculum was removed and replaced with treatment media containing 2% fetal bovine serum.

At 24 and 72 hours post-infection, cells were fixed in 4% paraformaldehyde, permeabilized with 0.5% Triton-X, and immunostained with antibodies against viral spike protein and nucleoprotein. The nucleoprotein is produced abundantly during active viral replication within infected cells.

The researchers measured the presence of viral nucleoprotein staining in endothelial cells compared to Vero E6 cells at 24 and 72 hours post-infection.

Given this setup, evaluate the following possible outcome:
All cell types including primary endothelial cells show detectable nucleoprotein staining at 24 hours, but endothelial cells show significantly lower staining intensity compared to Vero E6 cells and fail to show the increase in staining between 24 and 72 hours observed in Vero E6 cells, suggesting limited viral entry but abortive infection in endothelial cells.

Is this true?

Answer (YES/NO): NO